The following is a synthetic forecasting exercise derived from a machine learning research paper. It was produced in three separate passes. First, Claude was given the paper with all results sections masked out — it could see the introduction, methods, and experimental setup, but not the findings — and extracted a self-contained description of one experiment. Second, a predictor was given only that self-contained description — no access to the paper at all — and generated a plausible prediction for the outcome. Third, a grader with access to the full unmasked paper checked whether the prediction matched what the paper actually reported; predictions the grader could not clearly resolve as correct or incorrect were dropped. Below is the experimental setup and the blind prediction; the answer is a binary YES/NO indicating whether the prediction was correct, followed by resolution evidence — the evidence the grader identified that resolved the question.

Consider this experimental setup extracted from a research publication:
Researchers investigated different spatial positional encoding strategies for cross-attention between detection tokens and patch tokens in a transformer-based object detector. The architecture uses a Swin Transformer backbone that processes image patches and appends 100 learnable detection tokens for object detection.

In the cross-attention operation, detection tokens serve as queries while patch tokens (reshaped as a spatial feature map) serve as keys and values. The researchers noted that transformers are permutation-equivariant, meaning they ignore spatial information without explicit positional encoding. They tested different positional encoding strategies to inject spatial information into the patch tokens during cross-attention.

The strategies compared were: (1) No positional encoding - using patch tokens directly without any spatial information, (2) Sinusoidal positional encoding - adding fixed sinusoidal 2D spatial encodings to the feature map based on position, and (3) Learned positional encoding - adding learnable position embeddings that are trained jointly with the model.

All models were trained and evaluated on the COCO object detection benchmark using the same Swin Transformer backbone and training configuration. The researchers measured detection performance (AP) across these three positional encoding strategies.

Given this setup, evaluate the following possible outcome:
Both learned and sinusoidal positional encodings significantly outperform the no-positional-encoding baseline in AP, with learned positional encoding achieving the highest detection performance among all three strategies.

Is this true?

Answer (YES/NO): NO